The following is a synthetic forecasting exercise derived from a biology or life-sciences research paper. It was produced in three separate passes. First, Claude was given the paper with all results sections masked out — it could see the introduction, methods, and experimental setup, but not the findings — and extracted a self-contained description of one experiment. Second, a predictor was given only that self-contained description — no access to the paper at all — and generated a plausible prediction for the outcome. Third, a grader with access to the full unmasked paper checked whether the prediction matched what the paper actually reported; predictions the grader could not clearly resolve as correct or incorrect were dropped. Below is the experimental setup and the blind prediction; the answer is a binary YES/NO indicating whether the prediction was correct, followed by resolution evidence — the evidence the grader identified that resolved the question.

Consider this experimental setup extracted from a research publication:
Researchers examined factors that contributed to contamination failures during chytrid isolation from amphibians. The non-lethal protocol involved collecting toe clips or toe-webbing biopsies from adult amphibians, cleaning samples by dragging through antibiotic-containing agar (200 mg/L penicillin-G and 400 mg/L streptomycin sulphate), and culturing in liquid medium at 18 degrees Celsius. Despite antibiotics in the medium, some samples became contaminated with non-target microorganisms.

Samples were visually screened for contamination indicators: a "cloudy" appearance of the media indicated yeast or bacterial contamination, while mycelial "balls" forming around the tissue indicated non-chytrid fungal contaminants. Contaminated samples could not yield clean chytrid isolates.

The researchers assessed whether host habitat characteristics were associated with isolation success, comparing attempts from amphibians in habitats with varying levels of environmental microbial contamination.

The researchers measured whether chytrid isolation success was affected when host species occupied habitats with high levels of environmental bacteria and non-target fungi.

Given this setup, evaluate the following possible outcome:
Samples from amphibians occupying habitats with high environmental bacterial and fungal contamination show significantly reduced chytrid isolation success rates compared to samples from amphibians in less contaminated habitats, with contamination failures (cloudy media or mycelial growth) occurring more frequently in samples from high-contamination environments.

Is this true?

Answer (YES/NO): NO